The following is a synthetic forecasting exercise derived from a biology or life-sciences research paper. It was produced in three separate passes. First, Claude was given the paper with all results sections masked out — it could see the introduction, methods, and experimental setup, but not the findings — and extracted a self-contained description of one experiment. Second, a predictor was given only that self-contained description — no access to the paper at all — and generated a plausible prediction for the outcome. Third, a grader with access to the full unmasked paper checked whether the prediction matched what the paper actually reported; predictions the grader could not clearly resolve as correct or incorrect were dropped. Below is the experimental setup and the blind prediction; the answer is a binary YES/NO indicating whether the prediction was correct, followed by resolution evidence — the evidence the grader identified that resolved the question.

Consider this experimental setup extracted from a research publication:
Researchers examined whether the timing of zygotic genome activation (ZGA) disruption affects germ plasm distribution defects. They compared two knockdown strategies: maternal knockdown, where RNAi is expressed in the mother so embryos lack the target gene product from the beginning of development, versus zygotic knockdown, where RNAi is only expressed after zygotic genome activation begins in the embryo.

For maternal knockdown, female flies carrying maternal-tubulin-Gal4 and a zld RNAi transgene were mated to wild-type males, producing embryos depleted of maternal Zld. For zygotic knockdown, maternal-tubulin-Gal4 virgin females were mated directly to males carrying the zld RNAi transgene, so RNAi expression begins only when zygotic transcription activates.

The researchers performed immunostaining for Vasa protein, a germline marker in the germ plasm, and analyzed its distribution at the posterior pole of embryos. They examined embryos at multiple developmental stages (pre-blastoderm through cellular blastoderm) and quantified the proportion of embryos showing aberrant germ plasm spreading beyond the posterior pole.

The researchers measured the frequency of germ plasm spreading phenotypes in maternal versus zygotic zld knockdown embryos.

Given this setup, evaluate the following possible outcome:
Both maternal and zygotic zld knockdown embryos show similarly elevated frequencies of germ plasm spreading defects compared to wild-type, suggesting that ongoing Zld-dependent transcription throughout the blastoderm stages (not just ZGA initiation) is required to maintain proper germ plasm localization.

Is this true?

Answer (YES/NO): NO